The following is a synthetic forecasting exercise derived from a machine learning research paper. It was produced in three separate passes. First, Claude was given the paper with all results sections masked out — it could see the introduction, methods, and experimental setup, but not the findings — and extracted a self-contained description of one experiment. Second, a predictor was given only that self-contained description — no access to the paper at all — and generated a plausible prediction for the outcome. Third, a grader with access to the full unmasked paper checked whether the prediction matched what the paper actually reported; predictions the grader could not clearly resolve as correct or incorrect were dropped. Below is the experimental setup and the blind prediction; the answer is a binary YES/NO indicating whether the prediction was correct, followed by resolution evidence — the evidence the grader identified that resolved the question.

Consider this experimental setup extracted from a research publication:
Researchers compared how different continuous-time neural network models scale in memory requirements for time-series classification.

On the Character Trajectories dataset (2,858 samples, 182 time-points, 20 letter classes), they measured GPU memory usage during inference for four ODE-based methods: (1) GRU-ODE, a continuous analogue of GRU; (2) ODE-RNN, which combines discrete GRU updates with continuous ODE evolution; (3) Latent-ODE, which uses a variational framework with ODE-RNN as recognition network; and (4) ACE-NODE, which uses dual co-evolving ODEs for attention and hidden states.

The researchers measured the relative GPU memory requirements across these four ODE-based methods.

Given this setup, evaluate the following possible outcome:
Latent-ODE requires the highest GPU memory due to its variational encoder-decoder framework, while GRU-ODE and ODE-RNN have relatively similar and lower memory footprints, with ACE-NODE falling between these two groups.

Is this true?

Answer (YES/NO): NO